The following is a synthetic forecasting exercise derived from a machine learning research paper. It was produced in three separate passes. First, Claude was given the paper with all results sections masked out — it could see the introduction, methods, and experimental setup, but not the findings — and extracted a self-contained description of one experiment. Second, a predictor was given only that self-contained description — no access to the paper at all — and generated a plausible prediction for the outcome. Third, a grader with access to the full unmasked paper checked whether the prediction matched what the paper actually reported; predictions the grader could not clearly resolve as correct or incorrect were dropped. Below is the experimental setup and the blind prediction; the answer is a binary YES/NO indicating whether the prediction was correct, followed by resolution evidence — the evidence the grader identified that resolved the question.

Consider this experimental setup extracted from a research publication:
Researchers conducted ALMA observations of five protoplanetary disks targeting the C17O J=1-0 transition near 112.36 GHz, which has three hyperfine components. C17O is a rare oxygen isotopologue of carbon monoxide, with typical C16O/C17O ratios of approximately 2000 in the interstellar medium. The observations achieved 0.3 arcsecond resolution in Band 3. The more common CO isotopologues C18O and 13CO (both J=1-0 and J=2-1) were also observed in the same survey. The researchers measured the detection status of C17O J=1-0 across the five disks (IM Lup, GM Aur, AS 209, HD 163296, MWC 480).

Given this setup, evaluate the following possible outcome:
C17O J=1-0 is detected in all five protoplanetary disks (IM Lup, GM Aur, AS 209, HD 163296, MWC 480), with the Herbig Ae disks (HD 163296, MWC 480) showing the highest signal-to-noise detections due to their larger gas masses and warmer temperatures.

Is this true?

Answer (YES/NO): NO